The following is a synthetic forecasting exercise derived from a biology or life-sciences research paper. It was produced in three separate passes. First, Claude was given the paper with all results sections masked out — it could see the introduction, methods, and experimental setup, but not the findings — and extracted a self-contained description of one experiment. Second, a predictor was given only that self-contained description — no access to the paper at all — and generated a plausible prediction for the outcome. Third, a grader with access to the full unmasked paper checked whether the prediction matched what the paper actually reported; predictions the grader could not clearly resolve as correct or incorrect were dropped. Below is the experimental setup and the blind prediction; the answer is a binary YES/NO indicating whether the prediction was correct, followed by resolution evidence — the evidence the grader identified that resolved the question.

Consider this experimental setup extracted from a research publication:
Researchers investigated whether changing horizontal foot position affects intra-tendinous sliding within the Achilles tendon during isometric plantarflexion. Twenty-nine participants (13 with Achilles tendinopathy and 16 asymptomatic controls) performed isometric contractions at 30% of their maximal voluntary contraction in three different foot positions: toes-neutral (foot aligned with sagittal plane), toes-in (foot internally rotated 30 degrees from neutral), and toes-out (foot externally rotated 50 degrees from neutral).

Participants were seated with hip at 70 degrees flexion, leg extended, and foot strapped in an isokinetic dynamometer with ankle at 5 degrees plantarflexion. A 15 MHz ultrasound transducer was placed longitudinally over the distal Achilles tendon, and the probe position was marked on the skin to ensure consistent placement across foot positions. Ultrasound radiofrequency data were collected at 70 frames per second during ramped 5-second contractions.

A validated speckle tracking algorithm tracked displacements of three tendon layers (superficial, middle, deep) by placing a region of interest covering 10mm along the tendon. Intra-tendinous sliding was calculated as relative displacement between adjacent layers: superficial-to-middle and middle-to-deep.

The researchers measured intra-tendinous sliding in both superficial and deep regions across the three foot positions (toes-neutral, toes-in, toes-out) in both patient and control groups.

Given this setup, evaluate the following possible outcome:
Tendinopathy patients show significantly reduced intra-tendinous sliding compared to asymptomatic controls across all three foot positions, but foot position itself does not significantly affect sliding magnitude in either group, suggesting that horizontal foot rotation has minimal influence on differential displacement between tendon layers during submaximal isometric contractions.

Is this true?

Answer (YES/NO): NO